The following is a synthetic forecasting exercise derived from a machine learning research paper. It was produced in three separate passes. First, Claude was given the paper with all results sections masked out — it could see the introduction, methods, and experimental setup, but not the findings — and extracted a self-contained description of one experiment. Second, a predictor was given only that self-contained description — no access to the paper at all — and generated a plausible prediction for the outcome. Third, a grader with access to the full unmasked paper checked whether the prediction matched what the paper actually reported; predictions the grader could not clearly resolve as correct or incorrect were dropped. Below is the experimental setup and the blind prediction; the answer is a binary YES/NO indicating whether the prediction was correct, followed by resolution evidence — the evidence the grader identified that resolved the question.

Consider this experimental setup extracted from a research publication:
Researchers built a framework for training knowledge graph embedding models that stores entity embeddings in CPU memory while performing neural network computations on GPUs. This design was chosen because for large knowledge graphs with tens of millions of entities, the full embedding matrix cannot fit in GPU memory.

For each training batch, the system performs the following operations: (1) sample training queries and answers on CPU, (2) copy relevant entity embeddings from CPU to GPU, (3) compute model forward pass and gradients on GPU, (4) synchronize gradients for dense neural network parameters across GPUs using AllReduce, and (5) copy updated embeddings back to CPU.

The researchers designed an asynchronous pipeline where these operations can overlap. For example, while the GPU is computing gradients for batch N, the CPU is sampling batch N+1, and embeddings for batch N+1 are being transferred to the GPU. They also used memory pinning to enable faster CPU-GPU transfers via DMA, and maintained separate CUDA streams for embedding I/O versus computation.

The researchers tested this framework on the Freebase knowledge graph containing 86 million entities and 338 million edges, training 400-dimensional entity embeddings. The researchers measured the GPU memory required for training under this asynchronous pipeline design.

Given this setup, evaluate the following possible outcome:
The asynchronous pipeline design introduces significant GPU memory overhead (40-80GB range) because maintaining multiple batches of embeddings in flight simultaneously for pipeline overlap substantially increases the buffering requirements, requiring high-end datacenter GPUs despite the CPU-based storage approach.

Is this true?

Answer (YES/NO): NO